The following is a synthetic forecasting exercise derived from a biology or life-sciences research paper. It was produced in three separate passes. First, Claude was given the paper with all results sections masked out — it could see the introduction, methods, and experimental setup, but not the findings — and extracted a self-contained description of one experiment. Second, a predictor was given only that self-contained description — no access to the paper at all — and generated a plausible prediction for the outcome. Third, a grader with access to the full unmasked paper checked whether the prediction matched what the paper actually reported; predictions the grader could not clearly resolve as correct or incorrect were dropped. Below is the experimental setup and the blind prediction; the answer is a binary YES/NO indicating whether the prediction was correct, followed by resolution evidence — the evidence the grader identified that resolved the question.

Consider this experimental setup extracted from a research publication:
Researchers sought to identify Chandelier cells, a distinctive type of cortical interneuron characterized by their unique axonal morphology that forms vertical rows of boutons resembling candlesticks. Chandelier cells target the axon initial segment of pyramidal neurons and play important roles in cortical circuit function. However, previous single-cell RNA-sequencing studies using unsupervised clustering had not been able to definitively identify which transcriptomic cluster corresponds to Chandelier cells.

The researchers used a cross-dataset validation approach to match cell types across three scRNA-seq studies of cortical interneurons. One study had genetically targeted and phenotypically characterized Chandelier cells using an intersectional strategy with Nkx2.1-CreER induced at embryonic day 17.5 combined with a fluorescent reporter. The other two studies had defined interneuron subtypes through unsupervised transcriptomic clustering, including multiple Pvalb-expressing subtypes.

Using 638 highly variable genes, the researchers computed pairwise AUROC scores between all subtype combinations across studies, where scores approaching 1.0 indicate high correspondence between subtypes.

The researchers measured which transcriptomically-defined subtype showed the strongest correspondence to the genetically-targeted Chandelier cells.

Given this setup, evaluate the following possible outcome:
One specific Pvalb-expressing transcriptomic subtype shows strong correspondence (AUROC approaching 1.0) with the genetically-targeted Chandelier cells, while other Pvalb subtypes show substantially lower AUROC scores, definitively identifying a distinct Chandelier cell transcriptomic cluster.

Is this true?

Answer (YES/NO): YES